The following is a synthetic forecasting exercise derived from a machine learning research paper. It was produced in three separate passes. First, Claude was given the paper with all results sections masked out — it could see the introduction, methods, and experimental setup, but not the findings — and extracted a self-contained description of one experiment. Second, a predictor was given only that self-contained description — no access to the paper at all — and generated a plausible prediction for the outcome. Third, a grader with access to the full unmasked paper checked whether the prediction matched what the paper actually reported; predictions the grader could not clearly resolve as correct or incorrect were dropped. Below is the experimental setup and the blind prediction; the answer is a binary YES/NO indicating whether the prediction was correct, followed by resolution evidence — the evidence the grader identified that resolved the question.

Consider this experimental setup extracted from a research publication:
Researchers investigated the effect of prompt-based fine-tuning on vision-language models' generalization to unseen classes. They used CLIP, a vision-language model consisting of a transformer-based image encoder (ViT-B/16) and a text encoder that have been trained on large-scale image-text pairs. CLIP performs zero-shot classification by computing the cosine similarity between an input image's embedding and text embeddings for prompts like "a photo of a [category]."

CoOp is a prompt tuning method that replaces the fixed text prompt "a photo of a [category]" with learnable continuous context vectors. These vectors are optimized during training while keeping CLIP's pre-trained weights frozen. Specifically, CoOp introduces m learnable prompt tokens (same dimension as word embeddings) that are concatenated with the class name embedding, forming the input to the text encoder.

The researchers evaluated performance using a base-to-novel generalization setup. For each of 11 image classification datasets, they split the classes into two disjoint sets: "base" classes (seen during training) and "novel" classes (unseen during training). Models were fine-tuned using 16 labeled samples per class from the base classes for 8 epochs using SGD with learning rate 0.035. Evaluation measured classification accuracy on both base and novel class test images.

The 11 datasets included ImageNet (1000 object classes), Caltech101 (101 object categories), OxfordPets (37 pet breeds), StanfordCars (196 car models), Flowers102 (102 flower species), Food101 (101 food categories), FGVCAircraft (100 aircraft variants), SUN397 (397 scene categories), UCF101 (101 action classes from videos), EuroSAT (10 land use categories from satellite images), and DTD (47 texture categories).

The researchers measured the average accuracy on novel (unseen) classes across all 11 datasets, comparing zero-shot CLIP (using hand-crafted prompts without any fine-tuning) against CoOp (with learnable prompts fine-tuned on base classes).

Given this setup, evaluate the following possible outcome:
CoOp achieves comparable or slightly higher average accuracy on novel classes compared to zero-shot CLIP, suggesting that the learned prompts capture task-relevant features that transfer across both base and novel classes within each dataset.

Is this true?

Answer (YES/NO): NO